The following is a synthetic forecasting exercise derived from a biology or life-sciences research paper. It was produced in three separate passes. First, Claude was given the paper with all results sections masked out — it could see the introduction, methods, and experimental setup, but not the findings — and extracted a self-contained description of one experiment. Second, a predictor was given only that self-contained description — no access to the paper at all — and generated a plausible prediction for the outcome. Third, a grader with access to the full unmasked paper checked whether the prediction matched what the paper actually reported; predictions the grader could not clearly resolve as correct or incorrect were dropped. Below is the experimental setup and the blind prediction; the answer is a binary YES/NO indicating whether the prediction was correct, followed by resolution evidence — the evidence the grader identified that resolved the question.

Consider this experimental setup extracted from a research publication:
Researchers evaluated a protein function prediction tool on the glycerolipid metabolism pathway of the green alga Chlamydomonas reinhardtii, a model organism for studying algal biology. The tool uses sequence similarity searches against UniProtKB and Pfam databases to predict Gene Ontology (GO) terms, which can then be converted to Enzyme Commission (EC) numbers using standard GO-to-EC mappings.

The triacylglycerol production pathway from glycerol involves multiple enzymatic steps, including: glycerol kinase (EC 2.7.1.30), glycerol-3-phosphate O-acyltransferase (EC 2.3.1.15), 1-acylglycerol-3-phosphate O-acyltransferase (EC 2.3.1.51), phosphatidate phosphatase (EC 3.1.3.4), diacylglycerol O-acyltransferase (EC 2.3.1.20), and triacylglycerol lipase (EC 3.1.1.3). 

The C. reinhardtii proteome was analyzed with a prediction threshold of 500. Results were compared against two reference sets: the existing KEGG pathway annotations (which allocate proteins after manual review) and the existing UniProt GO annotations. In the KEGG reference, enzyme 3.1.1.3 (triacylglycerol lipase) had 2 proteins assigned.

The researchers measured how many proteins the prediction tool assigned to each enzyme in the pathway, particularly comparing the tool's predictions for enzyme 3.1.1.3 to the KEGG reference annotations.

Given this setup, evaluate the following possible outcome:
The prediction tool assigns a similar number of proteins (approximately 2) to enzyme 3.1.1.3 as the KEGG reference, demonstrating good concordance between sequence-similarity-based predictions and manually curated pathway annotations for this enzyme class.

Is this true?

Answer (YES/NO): NO